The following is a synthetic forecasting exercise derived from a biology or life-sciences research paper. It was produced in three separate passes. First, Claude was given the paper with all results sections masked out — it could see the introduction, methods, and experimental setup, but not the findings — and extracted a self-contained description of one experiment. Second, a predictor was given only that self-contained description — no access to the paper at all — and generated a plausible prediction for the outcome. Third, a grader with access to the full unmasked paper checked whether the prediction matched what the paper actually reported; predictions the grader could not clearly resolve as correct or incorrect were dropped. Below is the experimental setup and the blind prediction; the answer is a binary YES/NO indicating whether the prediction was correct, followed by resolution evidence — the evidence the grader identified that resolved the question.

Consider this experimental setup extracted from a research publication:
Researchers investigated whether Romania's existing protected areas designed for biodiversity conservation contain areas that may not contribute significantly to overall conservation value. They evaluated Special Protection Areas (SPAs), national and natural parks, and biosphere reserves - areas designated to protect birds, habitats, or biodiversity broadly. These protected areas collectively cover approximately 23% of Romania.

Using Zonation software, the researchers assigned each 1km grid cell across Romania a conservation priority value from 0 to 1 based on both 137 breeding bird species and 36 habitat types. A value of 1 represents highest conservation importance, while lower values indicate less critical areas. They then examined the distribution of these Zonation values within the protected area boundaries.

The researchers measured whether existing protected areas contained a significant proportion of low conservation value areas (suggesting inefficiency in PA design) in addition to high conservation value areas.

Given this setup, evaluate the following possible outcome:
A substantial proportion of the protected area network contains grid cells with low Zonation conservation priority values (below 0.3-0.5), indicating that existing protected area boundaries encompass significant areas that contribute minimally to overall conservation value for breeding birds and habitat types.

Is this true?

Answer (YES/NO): NO